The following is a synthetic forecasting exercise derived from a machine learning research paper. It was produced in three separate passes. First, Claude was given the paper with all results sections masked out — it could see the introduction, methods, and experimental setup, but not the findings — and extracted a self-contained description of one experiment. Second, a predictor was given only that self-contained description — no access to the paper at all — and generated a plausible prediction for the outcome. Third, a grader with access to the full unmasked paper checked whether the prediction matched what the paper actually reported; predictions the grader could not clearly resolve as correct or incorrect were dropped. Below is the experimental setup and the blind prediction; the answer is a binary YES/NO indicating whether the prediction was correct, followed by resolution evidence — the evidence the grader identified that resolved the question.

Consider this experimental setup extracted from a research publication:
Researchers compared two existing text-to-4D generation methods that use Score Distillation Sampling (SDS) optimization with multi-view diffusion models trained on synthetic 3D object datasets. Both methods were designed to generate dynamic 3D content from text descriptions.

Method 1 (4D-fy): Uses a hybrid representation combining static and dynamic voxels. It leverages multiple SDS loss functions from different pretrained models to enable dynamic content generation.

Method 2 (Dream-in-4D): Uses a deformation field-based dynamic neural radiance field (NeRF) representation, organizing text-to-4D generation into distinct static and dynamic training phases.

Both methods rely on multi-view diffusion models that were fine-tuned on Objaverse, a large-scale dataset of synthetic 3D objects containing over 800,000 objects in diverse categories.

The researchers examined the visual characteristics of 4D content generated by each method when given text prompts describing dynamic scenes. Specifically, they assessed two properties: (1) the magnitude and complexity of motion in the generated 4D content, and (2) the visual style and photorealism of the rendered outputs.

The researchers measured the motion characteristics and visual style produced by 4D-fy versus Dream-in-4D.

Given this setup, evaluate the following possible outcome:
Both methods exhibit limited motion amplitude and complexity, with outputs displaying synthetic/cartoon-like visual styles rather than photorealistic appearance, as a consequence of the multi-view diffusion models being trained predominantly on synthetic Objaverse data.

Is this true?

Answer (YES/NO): NO